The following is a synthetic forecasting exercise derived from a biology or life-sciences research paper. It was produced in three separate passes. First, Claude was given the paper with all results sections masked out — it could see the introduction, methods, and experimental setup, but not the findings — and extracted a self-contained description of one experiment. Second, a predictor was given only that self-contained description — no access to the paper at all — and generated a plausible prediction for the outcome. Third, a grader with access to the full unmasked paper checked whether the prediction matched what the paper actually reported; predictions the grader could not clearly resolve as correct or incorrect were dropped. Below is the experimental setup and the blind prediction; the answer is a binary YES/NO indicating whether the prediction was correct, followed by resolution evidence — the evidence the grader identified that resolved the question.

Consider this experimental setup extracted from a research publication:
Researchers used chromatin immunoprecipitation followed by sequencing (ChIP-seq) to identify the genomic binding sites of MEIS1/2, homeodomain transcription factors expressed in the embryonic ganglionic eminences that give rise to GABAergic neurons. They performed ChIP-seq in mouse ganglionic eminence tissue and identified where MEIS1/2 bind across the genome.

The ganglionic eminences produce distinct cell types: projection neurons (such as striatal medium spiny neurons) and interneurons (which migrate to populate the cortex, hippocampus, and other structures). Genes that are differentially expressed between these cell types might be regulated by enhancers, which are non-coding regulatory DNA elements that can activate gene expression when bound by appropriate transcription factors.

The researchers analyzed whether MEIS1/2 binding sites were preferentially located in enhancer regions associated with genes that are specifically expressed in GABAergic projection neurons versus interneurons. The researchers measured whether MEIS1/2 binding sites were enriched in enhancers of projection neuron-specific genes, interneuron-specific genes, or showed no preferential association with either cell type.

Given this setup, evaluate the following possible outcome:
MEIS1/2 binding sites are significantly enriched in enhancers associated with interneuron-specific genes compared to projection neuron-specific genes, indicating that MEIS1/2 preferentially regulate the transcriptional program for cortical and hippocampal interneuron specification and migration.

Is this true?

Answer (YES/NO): NO